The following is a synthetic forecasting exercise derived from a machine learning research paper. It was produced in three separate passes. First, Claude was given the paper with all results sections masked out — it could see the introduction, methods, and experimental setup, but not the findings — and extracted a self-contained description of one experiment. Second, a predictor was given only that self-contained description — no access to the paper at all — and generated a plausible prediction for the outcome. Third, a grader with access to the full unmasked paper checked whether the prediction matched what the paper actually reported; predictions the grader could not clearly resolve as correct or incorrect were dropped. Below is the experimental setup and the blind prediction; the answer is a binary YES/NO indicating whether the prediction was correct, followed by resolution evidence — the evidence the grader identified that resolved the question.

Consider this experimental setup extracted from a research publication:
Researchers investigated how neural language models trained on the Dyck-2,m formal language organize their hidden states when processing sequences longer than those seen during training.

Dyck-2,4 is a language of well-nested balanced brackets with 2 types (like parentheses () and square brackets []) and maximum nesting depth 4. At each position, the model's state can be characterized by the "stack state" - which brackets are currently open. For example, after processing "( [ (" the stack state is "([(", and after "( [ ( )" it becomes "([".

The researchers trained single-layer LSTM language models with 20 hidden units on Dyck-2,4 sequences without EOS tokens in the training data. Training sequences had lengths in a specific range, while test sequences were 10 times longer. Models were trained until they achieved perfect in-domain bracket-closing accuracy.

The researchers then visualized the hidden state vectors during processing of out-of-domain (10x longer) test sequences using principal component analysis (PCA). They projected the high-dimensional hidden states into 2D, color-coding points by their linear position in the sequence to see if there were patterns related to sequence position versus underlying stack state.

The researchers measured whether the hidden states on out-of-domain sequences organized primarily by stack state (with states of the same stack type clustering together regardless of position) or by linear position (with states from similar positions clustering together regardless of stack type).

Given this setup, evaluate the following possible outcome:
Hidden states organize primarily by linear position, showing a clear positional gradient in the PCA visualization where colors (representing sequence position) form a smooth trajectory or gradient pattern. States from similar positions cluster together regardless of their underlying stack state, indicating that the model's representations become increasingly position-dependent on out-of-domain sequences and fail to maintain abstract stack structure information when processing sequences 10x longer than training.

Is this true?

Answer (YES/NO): NO